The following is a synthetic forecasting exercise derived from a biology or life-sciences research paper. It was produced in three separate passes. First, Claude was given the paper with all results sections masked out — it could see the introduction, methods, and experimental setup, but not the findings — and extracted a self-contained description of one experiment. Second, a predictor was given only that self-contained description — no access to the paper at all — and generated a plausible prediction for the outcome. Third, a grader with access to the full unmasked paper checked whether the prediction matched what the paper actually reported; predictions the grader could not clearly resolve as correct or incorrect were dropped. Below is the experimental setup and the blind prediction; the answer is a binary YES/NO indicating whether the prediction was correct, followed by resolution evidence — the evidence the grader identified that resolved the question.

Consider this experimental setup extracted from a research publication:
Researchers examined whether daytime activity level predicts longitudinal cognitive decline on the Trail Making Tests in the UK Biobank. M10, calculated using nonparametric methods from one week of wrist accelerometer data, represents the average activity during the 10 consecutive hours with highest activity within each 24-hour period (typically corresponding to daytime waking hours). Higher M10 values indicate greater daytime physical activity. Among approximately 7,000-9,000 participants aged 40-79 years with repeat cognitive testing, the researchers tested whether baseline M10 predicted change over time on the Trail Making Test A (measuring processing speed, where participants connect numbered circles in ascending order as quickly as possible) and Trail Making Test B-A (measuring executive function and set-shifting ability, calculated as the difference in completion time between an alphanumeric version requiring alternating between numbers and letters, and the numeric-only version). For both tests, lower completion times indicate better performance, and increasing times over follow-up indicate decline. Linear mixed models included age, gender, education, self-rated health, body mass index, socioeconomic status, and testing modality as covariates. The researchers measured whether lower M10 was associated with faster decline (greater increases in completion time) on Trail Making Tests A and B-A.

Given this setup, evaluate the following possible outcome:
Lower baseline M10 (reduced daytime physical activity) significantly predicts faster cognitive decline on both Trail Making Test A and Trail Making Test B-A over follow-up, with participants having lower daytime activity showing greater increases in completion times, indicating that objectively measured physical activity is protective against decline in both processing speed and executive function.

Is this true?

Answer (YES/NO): NO